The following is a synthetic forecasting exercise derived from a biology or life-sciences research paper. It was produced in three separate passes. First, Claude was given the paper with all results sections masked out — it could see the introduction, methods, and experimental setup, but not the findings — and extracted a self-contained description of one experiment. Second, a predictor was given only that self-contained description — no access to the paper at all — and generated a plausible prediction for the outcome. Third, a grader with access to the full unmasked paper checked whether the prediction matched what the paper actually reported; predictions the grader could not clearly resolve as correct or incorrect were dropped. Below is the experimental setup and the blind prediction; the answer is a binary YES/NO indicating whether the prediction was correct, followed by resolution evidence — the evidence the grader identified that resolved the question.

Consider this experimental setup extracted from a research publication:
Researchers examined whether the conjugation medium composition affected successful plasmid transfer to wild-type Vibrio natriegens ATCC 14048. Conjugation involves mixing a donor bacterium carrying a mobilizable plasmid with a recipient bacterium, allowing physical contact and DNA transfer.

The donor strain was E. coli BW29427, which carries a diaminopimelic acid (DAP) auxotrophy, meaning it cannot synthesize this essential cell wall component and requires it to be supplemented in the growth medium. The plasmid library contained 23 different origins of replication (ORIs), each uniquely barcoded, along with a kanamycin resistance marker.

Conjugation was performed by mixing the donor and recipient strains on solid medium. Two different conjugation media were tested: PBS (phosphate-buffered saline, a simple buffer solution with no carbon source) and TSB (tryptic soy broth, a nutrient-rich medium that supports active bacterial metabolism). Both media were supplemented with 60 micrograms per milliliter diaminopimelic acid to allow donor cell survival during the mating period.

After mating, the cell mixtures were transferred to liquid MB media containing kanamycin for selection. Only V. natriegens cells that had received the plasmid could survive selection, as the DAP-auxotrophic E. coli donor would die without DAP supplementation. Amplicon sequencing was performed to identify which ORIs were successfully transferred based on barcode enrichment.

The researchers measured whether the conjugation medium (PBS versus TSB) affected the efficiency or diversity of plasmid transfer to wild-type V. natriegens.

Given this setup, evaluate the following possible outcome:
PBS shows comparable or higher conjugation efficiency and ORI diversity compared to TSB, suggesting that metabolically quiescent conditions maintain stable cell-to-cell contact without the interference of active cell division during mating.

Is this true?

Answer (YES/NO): NO